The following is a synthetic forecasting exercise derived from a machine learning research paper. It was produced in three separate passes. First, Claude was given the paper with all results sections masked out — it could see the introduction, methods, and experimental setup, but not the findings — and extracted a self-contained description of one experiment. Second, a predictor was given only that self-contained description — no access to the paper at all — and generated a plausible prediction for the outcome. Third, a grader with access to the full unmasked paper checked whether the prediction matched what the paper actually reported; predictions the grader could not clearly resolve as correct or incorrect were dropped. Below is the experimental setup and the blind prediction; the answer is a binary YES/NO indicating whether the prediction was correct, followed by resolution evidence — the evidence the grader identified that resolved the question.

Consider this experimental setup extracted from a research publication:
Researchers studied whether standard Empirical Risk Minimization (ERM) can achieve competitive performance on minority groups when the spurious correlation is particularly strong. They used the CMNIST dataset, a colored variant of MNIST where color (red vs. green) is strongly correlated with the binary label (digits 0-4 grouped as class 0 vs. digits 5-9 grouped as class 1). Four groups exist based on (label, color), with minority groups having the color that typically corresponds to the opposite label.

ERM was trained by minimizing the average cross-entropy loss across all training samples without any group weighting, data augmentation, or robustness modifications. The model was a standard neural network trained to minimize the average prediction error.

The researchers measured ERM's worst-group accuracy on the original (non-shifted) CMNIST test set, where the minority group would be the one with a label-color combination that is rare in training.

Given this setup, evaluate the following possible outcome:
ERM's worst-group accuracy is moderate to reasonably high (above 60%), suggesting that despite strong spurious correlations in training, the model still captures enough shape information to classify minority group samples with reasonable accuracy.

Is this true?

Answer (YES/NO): NO